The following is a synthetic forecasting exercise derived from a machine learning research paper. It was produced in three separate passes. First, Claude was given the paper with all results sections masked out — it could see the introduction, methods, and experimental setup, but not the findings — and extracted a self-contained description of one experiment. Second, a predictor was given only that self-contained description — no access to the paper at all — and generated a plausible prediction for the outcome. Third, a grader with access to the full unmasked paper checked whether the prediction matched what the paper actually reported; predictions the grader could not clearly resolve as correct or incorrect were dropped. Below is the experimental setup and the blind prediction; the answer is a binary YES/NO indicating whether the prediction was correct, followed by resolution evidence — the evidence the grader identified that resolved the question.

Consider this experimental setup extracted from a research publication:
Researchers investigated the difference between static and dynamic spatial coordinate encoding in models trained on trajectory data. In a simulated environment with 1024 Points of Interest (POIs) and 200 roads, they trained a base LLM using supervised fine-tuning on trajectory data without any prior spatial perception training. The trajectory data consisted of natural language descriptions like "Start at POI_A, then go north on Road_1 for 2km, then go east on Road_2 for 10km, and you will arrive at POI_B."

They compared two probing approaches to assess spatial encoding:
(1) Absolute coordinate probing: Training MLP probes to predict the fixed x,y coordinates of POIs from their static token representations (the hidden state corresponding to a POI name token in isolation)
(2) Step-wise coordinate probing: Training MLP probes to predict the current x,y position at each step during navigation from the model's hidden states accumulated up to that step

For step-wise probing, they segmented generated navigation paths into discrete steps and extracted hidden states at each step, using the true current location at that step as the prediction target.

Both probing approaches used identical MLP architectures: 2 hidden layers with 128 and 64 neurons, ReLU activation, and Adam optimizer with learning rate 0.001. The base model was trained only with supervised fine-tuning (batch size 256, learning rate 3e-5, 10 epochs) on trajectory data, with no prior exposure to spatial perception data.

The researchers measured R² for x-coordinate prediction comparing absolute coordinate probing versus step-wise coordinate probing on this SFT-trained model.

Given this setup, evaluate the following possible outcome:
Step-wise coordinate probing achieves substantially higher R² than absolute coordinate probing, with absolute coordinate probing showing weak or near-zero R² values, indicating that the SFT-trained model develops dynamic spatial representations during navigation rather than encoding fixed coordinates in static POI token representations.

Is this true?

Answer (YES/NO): YES